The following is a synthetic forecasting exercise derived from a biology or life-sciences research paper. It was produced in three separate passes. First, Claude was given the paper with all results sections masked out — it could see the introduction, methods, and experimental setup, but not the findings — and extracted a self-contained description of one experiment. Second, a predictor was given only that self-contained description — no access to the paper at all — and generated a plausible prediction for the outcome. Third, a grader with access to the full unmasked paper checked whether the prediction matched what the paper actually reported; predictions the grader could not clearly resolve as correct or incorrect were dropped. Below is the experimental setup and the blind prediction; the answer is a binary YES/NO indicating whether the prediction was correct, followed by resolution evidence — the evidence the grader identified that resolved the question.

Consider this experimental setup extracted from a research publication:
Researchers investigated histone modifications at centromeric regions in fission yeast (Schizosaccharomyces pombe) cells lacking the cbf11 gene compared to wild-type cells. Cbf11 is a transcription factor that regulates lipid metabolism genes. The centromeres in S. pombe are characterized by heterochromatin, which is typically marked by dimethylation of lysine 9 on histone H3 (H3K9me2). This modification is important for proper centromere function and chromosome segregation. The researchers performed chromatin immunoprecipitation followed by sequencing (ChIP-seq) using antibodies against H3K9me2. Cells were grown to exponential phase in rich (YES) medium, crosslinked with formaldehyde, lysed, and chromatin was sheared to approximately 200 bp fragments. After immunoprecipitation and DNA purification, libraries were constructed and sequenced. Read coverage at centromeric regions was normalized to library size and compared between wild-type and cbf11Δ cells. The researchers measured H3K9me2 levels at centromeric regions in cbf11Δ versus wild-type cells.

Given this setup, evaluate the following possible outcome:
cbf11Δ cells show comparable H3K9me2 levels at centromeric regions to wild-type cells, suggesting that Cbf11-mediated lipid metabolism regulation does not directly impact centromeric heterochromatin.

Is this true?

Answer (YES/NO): NO